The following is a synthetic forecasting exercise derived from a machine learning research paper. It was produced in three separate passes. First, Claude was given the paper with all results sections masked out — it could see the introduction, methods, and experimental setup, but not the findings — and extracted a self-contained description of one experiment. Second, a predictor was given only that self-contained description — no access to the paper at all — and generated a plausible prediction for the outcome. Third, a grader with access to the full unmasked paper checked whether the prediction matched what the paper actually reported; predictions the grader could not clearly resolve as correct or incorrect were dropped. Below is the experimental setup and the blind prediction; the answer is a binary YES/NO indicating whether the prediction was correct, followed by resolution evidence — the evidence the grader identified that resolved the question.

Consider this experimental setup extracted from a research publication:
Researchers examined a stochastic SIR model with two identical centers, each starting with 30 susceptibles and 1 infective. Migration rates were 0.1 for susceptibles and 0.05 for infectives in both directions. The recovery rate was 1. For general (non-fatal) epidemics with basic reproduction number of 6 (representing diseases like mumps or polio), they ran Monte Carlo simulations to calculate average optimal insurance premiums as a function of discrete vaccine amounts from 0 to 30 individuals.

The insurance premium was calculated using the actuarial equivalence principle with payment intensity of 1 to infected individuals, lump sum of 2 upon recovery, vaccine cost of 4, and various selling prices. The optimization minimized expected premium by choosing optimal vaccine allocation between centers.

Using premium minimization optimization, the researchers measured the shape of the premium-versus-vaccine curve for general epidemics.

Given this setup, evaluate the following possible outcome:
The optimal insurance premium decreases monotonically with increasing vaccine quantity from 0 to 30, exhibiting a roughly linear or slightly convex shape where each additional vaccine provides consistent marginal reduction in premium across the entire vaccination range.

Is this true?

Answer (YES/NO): NO